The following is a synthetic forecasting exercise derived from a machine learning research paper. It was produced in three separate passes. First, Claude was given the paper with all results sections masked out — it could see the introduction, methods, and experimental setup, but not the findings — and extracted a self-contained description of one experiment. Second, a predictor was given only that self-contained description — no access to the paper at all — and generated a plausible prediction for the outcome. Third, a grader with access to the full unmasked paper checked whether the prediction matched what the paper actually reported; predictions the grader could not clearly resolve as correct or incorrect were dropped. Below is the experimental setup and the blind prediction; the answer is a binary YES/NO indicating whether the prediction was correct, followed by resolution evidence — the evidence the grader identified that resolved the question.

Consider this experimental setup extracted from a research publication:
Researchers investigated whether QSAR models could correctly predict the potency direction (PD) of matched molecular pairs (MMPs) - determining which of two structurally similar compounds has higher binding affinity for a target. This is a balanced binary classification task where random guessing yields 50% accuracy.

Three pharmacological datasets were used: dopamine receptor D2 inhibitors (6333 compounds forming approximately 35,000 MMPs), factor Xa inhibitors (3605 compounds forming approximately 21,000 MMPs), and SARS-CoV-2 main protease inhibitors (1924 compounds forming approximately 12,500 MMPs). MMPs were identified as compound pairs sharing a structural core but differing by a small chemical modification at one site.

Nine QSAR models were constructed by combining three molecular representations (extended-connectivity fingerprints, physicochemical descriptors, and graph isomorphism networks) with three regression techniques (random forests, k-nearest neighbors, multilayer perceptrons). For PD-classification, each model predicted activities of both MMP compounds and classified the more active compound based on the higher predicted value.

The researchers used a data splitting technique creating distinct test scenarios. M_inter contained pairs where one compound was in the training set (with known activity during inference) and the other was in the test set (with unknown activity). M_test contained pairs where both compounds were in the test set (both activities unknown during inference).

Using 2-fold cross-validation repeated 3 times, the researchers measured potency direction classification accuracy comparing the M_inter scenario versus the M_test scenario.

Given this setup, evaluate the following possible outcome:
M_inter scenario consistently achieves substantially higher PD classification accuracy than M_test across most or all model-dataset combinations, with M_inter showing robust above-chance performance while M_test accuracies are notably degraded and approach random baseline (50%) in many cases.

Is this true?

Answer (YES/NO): NO